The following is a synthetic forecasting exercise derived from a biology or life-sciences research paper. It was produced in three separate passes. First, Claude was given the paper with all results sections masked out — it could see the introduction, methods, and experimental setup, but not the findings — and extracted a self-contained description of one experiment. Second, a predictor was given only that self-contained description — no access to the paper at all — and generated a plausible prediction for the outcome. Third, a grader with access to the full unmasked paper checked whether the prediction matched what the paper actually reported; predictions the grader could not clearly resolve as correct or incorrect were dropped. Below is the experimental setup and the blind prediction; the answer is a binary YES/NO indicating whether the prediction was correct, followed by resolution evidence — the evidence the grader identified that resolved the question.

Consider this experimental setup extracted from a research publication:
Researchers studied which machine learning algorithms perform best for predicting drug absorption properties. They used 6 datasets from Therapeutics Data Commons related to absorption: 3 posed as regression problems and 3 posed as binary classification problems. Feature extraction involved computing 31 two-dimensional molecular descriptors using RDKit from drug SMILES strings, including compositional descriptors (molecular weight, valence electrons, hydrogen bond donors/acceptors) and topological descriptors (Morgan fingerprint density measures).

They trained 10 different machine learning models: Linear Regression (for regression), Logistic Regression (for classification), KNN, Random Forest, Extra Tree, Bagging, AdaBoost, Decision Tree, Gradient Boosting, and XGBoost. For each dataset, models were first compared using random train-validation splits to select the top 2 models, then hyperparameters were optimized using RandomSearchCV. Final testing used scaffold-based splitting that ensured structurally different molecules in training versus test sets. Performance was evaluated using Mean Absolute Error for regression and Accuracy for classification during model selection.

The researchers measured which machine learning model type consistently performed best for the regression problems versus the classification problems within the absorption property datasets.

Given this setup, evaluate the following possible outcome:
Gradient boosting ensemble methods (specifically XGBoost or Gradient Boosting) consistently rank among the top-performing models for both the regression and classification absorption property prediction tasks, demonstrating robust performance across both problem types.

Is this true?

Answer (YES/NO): NO